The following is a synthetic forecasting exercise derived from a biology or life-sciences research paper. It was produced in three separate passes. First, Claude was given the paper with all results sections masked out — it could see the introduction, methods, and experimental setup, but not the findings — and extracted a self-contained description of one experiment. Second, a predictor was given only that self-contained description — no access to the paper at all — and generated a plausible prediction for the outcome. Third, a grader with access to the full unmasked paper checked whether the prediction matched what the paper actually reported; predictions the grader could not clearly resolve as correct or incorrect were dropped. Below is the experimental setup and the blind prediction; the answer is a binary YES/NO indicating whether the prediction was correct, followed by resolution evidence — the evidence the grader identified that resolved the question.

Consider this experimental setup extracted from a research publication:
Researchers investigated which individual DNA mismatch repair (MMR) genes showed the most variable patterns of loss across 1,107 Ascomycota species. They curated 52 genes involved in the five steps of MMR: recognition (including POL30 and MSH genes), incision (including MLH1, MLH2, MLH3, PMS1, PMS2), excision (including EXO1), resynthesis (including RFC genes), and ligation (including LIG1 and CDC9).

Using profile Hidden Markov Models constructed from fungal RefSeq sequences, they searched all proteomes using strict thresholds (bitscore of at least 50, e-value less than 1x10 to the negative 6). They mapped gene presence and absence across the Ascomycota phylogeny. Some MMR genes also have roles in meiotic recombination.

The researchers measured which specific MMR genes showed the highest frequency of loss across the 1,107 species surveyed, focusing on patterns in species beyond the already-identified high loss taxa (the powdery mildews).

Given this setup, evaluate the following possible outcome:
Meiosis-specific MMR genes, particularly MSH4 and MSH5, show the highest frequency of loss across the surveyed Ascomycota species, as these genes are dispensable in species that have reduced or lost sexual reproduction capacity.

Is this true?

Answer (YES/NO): NO